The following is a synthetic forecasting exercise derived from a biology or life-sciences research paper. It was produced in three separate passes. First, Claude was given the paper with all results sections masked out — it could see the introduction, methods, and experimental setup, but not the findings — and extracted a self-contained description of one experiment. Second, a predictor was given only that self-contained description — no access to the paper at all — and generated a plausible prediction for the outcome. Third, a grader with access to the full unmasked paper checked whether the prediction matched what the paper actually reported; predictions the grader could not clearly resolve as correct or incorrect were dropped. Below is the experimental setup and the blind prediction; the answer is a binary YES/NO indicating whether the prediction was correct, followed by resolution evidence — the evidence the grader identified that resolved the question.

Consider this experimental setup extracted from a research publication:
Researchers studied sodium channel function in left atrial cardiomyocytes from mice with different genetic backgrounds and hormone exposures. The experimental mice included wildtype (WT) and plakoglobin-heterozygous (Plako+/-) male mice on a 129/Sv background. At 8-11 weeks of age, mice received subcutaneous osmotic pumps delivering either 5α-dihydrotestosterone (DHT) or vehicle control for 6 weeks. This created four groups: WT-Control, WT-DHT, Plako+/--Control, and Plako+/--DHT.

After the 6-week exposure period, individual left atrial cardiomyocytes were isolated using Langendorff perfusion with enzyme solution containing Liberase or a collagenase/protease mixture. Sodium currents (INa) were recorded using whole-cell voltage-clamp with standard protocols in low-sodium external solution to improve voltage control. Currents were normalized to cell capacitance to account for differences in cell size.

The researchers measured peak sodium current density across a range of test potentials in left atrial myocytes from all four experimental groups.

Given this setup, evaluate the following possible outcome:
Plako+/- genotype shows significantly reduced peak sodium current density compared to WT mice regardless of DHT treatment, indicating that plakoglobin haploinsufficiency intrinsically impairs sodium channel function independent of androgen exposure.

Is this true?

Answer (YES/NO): NO